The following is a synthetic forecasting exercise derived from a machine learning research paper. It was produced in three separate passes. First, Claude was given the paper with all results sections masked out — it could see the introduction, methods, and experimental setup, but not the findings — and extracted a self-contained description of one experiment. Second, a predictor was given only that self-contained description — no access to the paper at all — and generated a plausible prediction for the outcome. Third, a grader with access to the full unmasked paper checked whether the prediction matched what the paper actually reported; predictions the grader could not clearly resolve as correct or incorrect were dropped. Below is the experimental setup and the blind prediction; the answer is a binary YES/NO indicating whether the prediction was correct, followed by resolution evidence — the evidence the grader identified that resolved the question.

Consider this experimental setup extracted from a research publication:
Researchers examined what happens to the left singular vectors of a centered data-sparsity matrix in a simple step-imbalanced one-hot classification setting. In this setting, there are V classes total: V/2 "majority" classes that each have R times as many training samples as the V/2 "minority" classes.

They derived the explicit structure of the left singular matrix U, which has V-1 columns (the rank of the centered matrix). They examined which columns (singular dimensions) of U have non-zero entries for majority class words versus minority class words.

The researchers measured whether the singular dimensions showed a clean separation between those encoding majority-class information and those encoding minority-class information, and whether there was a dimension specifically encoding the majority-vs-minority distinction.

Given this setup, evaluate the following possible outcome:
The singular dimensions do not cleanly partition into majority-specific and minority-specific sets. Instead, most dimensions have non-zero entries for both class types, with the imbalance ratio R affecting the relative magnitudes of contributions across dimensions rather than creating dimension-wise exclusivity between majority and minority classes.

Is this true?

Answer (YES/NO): NO